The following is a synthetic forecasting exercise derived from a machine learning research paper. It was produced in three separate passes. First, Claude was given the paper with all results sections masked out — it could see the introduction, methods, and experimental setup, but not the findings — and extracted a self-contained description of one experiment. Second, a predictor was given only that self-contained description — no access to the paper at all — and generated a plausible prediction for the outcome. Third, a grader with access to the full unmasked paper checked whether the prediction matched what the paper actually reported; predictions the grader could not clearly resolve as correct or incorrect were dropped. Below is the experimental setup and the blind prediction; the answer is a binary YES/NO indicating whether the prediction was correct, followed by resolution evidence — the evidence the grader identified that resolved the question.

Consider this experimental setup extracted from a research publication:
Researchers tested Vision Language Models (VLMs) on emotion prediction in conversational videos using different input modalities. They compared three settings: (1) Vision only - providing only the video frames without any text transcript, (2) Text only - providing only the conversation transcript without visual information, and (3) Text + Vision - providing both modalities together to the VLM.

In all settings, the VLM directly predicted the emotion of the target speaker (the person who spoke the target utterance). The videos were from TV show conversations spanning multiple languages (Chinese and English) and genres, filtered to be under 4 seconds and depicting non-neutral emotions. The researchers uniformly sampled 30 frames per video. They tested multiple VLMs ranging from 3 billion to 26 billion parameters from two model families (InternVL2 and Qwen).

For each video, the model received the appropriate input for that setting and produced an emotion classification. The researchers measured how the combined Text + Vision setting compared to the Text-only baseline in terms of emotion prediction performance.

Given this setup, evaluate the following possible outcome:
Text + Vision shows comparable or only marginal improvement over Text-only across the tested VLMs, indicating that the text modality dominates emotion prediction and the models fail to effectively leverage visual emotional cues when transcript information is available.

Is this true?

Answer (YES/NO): NO